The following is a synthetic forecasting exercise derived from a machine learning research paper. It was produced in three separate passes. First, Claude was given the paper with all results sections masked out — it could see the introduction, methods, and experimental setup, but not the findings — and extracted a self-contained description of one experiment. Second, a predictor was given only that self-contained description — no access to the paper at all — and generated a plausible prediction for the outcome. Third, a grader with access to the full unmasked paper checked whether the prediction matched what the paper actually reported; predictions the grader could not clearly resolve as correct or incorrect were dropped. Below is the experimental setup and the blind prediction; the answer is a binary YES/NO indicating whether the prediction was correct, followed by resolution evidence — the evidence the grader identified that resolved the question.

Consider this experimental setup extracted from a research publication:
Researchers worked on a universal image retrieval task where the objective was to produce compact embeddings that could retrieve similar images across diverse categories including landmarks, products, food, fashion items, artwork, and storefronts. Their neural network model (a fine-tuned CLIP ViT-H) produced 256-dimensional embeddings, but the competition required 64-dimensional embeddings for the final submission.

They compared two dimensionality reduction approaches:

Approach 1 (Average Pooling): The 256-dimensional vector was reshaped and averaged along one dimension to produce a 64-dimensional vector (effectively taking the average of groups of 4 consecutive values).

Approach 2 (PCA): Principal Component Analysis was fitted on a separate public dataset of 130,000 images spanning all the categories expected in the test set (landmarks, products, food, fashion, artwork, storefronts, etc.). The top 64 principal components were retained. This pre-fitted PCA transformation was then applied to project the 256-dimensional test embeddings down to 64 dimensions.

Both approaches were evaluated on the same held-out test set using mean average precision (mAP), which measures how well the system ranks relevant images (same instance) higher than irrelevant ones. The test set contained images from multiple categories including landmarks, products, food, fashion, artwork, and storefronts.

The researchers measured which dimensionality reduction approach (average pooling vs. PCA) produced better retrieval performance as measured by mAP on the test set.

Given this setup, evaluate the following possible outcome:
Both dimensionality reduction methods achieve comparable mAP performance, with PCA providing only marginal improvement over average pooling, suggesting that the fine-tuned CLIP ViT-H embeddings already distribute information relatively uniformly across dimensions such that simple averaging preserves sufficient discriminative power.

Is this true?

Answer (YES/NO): NO